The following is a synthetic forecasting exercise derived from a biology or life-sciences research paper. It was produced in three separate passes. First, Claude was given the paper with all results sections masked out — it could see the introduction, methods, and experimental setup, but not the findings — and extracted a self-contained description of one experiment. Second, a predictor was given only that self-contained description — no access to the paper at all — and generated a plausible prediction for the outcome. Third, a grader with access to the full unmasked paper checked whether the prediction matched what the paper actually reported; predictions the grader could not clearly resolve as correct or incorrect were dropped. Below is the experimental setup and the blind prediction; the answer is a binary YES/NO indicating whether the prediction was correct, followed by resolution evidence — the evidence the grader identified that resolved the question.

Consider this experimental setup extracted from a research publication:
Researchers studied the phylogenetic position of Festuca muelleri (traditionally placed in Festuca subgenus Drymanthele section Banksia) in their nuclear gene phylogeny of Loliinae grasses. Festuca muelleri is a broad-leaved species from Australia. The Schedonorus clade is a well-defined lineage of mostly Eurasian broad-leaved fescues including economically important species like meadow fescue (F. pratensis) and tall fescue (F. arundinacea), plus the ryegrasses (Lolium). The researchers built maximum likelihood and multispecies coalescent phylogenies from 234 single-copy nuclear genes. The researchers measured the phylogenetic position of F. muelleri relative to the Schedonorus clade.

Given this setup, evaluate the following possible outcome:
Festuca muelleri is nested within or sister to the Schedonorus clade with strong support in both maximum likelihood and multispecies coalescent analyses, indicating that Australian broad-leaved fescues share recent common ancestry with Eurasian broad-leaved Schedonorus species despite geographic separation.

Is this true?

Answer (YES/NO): YES